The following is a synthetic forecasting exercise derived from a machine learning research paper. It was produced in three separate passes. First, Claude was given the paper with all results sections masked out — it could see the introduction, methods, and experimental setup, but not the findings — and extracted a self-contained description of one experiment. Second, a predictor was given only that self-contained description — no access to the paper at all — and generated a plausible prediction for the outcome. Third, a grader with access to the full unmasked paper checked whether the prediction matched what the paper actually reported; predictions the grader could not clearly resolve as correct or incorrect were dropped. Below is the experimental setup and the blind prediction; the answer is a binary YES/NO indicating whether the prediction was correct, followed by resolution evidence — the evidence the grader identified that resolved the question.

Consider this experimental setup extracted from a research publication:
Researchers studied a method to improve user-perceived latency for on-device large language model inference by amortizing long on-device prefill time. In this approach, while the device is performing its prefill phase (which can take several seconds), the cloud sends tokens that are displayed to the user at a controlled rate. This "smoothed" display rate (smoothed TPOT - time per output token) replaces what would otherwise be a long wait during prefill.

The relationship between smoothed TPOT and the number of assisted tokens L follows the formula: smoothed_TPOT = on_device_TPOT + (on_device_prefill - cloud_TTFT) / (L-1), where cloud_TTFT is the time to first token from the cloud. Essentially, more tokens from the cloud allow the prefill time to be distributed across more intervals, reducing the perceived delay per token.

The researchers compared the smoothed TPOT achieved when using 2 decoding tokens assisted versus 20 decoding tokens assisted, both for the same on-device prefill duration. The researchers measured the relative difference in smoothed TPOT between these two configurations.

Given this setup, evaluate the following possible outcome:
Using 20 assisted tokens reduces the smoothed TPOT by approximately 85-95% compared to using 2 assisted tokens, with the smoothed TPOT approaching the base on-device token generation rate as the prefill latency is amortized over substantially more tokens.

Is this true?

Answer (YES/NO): YES